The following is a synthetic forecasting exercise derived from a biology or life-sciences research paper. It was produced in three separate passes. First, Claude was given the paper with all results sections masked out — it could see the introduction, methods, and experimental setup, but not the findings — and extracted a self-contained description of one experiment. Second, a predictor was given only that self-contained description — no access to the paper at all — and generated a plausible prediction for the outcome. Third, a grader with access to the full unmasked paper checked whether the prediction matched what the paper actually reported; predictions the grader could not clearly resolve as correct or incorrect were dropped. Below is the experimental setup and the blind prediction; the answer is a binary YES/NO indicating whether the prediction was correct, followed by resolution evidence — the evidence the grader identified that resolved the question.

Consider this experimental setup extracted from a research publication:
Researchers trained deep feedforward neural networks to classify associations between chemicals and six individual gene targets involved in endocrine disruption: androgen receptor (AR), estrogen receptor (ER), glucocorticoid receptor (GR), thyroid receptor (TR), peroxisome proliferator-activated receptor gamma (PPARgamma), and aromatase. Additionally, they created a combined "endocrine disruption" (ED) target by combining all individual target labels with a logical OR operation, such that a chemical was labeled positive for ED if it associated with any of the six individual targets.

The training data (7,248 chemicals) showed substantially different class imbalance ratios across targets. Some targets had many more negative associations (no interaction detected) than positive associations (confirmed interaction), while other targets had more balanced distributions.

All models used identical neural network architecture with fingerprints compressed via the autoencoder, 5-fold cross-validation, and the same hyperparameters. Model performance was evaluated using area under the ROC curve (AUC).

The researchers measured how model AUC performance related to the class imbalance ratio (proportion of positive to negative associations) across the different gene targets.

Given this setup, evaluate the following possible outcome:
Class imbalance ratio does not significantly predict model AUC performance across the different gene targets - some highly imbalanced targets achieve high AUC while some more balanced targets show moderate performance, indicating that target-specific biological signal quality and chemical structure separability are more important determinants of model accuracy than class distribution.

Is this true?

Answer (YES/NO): NO